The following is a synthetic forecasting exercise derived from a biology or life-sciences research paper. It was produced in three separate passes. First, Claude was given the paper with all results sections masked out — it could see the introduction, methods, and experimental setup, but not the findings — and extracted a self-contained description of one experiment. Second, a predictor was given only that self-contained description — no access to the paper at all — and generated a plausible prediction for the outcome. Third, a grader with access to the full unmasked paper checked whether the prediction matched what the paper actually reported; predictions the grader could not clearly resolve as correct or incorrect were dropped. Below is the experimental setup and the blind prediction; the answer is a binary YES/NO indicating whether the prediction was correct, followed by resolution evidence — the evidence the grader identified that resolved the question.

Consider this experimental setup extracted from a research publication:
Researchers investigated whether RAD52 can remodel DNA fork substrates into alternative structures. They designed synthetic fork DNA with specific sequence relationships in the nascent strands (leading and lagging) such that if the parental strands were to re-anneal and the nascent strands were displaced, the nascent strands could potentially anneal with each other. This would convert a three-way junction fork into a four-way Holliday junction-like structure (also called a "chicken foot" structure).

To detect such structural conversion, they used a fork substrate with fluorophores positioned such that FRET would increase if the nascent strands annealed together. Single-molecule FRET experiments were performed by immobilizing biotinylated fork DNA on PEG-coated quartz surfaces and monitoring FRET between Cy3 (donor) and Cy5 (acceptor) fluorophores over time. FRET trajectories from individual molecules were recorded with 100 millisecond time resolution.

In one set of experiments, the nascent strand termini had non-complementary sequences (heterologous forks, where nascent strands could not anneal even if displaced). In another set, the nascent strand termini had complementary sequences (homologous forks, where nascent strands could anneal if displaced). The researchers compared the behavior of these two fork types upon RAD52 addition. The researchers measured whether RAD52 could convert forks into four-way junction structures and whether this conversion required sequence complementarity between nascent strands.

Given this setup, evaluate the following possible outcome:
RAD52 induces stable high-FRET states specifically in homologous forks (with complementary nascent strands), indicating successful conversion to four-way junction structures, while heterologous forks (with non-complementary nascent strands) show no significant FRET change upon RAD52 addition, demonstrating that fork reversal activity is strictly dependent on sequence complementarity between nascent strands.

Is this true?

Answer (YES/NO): NO